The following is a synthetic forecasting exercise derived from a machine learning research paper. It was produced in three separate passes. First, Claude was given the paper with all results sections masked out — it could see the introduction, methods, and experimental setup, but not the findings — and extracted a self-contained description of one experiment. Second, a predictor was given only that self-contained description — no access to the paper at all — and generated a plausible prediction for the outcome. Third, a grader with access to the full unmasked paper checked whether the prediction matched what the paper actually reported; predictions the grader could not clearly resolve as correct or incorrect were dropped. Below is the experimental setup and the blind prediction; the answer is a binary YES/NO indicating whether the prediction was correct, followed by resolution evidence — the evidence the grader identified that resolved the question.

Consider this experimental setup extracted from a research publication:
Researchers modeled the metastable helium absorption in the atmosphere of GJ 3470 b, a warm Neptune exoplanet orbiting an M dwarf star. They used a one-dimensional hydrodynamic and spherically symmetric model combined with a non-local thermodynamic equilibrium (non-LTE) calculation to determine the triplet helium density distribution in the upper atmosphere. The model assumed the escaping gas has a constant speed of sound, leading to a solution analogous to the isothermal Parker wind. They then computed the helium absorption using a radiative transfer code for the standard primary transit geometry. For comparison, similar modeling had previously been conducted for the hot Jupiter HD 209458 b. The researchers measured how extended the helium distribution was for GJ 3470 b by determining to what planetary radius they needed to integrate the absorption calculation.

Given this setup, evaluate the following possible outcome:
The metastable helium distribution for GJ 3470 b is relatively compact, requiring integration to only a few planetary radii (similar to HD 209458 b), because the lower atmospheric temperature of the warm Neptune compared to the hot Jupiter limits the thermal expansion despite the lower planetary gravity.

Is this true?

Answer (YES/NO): NO